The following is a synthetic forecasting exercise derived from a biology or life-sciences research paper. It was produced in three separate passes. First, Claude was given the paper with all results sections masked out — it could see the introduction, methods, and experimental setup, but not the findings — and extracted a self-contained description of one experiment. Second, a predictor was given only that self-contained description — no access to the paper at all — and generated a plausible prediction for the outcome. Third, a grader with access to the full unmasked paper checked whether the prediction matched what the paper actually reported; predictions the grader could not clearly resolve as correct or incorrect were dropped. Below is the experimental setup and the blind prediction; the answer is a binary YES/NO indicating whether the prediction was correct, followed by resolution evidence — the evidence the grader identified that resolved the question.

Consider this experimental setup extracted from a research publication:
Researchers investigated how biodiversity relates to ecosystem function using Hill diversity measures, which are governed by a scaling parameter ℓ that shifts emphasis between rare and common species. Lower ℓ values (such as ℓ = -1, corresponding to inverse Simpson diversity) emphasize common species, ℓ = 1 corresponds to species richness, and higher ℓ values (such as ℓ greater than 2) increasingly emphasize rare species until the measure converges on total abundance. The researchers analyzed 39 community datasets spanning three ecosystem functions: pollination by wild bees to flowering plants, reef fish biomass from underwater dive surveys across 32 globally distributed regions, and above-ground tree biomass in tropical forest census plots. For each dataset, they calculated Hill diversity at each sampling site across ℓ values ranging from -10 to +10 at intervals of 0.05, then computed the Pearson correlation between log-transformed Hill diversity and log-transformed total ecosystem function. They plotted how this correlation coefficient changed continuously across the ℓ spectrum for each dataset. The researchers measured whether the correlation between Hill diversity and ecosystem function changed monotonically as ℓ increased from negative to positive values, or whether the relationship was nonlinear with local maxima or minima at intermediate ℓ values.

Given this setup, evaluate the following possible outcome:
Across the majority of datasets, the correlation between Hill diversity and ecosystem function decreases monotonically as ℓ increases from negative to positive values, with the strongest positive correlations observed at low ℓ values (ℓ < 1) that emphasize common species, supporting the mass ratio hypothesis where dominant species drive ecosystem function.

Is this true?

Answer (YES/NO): NO